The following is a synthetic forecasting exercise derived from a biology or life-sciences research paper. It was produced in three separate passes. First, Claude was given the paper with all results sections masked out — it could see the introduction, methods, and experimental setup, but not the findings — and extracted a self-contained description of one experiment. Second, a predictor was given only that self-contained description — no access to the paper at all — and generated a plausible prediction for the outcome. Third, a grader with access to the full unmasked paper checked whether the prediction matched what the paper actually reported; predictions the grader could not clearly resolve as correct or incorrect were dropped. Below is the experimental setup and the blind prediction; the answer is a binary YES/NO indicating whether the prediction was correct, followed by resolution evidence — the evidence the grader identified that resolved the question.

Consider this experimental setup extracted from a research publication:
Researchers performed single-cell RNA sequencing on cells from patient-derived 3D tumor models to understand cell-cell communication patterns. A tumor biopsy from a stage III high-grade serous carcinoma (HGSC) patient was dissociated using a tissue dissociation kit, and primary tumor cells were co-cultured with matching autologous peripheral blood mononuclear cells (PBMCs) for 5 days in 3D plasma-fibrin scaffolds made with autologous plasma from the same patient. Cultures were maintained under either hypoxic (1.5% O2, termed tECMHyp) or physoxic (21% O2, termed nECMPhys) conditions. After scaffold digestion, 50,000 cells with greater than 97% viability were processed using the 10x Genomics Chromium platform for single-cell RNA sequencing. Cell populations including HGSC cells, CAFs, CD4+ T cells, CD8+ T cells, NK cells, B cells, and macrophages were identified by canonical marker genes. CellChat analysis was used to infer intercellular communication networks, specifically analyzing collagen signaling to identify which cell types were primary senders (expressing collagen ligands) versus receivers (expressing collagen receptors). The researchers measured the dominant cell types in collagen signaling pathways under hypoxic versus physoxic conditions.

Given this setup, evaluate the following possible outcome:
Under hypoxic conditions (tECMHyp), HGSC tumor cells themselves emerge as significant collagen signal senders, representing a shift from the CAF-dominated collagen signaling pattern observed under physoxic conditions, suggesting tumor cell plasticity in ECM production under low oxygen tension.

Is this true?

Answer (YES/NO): NO